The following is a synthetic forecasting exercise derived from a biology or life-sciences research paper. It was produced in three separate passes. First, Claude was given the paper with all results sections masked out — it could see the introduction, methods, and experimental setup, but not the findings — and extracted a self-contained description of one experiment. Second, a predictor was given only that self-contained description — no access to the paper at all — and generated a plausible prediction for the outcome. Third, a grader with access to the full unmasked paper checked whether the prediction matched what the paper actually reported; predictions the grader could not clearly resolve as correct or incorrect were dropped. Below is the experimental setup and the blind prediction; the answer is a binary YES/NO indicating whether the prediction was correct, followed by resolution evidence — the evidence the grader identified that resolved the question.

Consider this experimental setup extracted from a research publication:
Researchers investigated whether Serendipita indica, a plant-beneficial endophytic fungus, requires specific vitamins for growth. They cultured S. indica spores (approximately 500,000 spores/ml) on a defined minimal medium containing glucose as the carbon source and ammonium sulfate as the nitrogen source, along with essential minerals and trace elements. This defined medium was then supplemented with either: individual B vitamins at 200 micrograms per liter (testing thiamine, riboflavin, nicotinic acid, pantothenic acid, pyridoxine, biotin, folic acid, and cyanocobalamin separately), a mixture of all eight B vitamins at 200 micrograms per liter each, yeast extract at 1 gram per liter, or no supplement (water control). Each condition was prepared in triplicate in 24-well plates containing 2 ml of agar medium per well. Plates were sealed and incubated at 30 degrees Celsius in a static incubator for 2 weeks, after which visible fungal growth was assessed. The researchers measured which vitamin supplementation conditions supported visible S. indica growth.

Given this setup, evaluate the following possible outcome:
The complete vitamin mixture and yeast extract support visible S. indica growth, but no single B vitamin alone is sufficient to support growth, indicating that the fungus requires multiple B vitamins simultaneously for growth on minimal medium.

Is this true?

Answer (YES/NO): NO